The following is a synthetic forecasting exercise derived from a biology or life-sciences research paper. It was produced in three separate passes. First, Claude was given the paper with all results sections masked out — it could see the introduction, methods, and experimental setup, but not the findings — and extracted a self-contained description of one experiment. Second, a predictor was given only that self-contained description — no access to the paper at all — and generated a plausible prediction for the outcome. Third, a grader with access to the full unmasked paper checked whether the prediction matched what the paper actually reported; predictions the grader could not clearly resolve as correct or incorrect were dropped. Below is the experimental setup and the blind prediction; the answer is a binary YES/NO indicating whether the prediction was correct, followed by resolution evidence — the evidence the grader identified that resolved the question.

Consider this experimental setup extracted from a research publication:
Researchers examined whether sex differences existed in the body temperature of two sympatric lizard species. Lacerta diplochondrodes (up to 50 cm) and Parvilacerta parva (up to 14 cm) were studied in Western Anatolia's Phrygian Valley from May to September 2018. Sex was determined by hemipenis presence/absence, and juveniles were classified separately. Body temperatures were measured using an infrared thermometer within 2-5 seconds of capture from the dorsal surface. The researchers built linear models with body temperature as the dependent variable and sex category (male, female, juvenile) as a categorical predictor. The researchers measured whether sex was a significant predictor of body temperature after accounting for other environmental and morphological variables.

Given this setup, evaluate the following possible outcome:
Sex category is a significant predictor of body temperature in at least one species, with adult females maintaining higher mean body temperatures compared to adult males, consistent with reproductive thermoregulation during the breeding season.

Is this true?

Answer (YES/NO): NO